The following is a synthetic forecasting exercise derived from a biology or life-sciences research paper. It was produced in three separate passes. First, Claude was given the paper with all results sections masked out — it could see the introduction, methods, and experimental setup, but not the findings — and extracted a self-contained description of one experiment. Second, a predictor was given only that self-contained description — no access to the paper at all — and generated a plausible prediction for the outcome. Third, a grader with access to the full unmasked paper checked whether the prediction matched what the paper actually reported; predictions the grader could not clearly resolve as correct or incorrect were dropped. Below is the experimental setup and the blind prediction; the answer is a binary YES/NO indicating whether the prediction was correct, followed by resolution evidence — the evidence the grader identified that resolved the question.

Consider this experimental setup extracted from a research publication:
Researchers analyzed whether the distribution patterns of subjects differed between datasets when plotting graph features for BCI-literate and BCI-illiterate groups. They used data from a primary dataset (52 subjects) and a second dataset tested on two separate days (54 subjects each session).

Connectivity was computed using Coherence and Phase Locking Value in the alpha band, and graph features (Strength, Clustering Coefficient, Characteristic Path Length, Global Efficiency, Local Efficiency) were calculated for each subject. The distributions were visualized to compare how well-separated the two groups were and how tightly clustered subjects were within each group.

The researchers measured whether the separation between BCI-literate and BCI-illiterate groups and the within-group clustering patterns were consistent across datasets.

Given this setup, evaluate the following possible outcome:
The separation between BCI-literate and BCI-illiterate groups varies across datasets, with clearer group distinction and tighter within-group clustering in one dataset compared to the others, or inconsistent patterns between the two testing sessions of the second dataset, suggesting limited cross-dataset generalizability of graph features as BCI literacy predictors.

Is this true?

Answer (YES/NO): NO